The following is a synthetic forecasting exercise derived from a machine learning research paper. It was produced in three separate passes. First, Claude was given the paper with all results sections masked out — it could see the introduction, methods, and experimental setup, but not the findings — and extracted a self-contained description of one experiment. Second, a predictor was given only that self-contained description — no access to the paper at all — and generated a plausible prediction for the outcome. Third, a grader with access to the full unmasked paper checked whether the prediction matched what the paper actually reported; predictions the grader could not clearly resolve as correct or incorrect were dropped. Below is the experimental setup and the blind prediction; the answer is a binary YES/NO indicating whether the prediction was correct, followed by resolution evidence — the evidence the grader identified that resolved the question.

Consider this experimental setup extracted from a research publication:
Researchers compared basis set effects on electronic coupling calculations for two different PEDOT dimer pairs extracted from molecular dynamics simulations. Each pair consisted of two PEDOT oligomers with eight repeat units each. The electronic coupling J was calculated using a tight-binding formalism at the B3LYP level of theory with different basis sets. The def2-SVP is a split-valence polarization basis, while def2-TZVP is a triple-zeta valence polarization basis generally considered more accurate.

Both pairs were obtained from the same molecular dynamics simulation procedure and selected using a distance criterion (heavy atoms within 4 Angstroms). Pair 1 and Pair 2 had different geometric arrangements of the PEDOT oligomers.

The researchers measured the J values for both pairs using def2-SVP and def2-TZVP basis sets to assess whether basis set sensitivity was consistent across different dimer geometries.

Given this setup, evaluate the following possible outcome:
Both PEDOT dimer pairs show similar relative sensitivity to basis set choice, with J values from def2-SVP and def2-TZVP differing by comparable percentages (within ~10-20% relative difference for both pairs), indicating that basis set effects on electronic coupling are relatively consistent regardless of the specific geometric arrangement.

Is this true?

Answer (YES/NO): NO